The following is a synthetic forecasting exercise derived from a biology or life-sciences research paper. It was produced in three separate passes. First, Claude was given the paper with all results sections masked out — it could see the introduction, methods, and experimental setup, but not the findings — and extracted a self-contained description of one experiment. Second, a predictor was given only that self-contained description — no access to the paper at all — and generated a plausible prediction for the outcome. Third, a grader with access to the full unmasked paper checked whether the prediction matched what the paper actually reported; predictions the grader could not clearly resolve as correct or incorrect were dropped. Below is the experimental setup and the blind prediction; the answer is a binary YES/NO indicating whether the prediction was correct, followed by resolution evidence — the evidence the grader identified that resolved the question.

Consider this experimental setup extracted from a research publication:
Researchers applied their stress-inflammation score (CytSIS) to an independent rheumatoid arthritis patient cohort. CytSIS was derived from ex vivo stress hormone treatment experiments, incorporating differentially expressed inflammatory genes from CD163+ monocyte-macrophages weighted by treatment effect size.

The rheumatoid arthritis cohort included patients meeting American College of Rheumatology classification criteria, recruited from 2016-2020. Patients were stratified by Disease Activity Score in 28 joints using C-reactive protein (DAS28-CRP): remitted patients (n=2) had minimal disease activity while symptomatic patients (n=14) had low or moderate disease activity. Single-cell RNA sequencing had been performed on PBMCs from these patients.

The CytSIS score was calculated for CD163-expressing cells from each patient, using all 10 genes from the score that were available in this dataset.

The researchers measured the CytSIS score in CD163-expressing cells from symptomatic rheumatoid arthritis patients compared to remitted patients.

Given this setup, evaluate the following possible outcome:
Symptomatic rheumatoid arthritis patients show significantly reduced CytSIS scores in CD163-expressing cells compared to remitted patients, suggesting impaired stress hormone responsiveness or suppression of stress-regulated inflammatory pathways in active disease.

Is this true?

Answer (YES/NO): NO